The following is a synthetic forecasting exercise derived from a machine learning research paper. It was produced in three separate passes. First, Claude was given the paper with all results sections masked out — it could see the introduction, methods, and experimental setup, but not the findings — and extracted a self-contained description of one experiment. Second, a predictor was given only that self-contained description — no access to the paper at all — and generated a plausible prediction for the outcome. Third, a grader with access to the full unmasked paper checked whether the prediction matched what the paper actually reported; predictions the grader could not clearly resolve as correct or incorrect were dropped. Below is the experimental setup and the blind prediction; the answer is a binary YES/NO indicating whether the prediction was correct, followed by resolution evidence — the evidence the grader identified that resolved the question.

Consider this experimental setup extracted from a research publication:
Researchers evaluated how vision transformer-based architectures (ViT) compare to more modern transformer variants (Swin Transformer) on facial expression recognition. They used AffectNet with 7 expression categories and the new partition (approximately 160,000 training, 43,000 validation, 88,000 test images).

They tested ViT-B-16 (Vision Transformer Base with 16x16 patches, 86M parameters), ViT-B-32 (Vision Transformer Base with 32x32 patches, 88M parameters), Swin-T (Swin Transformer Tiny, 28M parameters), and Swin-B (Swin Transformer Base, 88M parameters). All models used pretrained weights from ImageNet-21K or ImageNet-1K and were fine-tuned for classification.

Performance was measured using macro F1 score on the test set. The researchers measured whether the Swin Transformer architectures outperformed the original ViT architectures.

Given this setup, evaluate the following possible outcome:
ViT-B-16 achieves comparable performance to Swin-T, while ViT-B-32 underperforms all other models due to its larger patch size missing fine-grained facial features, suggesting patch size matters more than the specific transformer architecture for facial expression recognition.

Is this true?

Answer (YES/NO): NO